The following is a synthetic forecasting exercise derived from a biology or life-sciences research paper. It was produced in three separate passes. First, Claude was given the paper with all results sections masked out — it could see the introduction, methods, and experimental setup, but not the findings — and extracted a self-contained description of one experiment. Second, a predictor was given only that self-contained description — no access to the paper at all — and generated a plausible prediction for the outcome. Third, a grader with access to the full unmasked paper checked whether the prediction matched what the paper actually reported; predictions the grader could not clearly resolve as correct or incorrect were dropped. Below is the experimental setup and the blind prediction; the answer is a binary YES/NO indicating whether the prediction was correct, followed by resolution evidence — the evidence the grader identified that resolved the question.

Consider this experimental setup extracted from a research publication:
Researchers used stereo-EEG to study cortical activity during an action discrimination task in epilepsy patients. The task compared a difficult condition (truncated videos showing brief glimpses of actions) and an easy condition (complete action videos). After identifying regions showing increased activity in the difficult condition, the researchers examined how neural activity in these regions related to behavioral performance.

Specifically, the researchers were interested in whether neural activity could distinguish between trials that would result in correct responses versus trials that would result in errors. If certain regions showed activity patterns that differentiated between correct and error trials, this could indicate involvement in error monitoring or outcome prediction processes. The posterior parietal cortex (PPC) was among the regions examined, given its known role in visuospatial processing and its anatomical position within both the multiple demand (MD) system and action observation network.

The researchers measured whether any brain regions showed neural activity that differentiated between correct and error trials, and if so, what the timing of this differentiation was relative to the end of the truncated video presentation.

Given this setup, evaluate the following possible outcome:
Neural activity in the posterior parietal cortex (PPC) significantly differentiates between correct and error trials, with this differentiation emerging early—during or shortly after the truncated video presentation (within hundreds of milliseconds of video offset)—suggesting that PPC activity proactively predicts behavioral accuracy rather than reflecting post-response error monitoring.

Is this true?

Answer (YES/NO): YES